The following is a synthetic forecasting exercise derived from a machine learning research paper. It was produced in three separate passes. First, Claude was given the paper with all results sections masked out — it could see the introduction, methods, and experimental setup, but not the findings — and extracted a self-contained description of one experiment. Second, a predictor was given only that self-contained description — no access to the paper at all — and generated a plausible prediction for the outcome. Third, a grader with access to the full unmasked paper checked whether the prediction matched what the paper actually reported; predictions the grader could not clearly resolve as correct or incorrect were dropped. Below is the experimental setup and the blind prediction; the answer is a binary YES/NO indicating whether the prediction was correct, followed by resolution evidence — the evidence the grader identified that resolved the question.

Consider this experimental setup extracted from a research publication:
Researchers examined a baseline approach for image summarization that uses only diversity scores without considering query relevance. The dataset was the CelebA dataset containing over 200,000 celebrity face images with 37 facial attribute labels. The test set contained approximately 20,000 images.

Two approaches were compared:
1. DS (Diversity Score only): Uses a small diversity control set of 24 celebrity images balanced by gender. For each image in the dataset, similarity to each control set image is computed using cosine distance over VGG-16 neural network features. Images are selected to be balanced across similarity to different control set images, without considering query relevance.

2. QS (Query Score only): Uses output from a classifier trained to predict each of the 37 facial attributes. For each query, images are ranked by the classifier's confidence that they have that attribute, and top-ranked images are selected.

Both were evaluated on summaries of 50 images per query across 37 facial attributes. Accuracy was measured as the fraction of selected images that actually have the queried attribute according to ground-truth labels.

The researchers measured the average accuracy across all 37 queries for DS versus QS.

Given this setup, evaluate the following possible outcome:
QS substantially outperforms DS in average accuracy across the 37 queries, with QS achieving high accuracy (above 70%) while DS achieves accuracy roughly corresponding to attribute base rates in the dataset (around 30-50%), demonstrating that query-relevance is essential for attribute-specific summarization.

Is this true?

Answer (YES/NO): NO